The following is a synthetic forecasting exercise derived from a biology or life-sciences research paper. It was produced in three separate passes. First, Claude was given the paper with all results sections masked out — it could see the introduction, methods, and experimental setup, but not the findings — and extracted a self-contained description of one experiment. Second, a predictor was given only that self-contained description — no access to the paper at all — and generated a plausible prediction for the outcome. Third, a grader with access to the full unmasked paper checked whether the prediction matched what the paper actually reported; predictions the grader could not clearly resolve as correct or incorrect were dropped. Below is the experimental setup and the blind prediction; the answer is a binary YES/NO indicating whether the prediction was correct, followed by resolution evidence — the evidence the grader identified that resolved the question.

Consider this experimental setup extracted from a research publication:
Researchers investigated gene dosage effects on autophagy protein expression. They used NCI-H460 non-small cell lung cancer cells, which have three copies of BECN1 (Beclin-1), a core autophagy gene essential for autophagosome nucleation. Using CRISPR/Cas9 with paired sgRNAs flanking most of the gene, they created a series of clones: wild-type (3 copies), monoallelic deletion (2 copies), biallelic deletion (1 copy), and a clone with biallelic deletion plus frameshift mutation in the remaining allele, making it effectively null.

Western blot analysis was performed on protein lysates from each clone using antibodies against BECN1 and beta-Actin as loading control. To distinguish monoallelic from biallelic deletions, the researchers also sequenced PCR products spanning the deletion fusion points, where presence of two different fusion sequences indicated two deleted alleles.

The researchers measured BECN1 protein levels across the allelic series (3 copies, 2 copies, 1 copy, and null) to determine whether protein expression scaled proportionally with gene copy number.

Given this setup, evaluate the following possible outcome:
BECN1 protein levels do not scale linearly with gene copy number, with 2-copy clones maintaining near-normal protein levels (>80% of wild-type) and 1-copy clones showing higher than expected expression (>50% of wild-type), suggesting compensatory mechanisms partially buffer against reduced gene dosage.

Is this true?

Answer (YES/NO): YES